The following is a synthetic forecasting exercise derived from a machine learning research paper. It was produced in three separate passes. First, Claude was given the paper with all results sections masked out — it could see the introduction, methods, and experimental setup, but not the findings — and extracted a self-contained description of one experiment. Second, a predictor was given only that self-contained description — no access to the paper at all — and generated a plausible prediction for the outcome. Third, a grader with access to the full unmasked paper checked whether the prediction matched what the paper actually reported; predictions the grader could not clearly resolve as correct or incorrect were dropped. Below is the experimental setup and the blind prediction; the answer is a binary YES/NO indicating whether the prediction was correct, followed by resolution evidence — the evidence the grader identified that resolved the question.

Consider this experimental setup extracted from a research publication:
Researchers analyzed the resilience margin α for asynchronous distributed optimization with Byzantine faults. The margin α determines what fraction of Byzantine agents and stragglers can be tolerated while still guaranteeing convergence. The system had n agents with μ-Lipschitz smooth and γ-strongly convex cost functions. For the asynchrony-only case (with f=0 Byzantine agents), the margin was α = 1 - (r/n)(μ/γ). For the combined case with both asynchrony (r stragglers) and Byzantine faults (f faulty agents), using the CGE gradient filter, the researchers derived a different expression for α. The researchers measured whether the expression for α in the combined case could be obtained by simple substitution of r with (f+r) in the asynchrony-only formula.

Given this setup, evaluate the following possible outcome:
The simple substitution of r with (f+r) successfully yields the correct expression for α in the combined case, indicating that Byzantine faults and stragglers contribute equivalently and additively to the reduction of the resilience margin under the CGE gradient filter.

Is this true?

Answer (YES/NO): NO